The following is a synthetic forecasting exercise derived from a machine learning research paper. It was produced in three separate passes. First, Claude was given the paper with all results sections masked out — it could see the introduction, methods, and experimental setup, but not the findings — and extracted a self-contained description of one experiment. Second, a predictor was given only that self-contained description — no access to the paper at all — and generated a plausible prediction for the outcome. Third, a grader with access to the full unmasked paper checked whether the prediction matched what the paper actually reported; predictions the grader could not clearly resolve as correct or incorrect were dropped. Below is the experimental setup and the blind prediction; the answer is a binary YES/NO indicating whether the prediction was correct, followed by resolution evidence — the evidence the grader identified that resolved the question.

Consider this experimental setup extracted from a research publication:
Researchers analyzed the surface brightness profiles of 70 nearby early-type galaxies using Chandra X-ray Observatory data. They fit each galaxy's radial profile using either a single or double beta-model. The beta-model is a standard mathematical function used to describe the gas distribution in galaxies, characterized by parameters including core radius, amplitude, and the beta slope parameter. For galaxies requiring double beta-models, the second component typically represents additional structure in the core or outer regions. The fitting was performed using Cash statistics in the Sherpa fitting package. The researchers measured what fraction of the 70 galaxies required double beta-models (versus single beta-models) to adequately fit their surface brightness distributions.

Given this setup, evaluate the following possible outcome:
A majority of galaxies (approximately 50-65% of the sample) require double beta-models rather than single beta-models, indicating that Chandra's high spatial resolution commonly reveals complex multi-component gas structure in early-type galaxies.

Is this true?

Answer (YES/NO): NO